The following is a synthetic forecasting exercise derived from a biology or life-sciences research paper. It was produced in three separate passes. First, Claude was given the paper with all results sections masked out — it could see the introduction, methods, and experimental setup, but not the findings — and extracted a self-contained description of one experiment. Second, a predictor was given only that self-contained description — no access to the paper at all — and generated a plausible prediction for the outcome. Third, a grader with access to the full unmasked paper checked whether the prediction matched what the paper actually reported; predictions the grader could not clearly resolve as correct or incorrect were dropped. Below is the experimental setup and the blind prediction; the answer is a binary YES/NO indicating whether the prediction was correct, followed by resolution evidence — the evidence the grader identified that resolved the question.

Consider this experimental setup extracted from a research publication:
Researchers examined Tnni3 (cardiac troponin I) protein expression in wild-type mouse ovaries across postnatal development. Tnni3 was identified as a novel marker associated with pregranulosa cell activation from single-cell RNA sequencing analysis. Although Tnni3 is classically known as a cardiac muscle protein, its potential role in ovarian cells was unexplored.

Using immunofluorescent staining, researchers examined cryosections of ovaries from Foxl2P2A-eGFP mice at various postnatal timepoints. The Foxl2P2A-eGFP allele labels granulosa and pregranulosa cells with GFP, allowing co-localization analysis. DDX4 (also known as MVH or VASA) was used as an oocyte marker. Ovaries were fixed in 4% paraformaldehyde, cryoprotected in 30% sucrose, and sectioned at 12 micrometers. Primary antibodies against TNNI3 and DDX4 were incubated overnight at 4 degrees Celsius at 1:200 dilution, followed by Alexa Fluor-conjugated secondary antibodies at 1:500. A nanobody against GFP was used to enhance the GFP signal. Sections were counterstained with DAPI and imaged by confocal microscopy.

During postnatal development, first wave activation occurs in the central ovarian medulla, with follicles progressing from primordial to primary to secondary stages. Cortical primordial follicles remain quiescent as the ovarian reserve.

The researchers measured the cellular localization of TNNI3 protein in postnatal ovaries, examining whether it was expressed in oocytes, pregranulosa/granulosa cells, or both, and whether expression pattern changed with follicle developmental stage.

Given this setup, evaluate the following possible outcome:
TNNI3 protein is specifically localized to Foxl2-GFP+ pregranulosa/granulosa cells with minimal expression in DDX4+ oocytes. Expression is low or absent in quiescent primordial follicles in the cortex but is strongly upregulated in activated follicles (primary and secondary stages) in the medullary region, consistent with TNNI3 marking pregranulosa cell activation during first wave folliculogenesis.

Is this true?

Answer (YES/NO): NO